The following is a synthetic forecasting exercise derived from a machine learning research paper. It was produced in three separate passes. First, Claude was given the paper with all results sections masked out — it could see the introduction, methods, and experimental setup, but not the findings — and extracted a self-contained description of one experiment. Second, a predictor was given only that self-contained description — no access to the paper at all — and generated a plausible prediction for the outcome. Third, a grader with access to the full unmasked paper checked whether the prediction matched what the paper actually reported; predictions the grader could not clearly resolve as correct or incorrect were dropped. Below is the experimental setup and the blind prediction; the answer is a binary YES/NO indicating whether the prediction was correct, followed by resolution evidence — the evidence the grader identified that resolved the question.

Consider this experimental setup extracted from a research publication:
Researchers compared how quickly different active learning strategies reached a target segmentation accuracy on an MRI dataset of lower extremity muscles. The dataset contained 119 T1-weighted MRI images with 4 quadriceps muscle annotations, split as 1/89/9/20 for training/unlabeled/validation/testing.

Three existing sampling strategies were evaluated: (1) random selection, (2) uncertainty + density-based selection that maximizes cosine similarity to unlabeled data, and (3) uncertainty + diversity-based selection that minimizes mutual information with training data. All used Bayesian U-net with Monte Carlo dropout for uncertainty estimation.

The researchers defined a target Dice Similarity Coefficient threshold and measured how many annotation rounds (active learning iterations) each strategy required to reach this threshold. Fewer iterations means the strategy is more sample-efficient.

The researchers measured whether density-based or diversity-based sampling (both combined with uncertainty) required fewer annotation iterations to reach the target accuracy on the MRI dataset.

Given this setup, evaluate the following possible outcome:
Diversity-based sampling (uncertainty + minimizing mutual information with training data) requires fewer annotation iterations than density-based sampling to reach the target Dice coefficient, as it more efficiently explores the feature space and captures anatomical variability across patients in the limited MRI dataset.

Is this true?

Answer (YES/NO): NO